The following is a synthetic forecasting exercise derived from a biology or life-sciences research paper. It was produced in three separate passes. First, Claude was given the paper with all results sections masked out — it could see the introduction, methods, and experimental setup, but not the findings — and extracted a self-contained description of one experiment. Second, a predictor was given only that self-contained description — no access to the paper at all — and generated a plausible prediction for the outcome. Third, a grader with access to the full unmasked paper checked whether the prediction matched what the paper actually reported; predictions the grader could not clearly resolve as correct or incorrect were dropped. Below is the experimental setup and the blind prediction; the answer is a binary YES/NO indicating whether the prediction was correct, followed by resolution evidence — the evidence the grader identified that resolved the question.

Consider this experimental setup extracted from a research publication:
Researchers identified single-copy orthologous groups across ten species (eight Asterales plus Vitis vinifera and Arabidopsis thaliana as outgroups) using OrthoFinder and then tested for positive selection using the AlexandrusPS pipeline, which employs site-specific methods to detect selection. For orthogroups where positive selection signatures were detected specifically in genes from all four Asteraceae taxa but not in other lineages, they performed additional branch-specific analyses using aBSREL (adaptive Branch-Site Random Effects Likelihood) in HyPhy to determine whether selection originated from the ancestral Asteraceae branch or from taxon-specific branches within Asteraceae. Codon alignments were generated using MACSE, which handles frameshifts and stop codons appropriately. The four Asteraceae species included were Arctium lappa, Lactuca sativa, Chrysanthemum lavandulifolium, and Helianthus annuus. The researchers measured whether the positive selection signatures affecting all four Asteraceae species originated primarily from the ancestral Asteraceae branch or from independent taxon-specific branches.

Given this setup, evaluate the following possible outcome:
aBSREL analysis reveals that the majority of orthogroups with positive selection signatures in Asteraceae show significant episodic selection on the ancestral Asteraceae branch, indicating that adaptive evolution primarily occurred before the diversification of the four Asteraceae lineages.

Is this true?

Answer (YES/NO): NO